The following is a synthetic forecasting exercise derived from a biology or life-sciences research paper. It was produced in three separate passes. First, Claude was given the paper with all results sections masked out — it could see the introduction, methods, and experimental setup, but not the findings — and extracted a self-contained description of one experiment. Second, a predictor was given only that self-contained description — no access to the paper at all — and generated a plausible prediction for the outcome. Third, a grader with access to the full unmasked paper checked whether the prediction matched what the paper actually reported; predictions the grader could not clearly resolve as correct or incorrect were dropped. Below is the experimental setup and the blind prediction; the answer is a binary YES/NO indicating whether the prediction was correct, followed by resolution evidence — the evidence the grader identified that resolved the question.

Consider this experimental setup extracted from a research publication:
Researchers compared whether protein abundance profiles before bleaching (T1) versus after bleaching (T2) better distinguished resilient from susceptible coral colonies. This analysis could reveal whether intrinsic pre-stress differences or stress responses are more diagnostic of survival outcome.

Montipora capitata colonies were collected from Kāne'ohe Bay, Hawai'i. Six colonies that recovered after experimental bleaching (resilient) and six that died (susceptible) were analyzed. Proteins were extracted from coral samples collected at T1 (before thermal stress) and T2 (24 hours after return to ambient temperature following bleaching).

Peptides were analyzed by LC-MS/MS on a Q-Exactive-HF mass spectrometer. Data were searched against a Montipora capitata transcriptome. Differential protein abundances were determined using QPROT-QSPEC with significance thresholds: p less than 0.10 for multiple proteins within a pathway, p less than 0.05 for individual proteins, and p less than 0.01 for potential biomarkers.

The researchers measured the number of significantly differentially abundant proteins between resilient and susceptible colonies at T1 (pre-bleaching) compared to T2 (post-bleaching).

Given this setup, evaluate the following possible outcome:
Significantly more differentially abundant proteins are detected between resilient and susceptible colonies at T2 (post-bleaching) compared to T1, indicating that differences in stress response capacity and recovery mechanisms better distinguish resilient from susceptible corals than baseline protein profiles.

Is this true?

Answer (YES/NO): YES